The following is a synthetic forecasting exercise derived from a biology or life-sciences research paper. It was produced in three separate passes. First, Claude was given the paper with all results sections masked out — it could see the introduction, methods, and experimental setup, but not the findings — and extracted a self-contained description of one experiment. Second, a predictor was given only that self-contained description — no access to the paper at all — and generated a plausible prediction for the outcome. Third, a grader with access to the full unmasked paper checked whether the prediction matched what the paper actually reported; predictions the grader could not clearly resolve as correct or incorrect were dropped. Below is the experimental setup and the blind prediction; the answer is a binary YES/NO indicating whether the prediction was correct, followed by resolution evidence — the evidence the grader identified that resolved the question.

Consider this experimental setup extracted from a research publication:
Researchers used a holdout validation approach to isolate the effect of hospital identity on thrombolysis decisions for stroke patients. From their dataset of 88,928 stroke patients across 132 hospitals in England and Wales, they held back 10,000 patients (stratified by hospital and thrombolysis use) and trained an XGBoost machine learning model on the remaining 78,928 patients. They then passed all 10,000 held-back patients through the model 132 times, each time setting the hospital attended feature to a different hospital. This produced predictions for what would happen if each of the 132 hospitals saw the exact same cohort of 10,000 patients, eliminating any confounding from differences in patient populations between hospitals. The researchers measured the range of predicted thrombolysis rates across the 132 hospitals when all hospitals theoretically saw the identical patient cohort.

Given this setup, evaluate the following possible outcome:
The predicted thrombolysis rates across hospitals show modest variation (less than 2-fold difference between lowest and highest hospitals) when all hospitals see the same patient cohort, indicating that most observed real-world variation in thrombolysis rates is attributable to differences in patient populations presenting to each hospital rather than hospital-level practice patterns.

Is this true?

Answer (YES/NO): NO